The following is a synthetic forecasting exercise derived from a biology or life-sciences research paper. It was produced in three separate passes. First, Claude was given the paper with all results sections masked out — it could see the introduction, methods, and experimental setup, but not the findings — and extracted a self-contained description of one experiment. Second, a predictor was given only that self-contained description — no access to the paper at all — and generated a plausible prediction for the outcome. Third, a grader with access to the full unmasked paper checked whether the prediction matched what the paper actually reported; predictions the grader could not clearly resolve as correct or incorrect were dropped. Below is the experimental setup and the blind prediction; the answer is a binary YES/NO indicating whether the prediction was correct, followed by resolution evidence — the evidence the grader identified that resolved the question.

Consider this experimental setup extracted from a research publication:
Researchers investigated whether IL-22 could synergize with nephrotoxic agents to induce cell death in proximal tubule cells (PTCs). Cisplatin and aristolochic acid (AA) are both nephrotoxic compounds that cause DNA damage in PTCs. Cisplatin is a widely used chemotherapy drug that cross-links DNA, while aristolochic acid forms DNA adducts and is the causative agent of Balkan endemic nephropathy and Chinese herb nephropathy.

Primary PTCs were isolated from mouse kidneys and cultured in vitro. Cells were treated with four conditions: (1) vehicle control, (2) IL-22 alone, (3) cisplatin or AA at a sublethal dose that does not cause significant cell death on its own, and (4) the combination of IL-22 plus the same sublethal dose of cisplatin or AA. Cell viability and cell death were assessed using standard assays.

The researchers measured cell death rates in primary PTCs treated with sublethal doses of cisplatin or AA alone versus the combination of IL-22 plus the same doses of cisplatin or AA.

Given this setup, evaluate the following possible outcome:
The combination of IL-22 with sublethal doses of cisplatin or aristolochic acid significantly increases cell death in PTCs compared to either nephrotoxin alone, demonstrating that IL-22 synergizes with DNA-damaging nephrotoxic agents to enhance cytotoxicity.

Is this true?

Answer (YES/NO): YES